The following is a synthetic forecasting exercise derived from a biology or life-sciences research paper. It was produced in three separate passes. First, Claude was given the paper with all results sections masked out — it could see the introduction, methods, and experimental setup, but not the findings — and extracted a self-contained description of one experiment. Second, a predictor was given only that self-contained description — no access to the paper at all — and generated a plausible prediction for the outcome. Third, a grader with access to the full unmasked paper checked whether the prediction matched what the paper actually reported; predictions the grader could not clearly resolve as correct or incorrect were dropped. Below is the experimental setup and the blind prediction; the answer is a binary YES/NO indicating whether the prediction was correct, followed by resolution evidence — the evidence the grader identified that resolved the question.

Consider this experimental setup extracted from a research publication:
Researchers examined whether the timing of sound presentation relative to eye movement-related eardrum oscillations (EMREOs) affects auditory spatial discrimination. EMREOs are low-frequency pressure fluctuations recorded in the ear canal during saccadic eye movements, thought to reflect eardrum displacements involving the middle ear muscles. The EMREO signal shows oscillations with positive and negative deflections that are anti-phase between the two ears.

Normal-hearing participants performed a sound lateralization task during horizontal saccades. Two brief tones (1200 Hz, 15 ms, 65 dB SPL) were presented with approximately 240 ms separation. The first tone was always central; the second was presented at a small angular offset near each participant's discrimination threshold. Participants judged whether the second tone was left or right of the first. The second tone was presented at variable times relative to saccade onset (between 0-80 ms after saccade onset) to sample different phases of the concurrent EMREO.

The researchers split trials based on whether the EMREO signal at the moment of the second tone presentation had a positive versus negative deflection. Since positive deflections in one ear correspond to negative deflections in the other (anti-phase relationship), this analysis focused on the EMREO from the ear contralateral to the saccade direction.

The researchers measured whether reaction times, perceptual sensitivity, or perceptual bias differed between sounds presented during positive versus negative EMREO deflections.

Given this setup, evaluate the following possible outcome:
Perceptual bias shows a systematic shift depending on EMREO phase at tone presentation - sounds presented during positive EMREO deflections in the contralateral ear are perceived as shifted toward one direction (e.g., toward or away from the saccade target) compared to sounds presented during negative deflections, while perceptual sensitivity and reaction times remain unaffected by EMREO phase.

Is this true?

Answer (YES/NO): NO